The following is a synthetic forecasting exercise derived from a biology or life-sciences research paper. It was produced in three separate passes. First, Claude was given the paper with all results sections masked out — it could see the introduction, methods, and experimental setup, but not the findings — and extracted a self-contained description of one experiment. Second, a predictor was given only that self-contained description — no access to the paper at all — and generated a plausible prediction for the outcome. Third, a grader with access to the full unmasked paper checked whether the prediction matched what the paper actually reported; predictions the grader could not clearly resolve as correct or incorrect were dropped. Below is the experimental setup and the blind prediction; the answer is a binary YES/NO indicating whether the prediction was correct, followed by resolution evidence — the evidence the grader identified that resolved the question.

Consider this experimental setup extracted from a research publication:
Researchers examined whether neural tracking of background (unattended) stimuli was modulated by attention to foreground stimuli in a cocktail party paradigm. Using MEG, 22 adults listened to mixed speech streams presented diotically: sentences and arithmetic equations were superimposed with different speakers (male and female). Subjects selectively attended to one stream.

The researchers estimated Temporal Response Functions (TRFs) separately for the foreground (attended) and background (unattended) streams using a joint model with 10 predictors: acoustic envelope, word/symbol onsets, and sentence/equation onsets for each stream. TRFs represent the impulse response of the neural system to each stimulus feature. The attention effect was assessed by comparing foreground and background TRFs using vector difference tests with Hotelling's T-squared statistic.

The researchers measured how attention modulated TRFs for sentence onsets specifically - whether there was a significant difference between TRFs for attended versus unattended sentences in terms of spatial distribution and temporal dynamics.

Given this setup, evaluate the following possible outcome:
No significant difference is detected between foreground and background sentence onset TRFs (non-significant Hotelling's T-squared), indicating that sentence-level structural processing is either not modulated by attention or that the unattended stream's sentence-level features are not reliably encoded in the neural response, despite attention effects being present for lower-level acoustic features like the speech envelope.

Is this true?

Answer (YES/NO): NO